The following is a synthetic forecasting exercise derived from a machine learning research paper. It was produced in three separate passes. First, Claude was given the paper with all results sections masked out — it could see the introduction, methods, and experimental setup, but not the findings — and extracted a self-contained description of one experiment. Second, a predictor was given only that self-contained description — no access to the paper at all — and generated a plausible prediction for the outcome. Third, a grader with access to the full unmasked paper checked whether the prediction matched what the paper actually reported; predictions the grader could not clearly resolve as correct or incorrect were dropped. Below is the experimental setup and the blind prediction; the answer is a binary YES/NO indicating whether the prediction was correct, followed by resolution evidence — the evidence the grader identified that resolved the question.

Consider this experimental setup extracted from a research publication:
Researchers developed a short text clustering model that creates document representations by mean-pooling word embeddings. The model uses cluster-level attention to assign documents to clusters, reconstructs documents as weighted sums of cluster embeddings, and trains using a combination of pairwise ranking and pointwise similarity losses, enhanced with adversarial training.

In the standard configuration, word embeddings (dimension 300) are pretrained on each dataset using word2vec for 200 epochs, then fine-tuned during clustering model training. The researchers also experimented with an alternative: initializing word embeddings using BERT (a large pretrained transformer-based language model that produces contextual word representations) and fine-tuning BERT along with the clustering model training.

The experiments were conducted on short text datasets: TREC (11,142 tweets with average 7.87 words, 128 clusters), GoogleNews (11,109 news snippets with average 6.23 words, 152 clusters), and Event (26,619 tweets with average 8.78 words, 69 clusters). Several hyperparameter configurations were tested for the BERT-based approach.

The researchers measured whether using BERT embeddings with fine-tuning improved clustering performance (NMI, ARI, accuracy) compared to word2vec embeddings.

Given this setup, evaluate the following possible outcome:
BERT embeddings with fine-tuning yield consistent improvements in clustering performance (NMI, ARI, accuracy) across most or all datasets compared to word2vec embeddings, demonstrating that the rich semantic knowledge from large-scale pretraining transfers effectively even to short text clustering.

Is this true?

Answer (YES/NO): NO